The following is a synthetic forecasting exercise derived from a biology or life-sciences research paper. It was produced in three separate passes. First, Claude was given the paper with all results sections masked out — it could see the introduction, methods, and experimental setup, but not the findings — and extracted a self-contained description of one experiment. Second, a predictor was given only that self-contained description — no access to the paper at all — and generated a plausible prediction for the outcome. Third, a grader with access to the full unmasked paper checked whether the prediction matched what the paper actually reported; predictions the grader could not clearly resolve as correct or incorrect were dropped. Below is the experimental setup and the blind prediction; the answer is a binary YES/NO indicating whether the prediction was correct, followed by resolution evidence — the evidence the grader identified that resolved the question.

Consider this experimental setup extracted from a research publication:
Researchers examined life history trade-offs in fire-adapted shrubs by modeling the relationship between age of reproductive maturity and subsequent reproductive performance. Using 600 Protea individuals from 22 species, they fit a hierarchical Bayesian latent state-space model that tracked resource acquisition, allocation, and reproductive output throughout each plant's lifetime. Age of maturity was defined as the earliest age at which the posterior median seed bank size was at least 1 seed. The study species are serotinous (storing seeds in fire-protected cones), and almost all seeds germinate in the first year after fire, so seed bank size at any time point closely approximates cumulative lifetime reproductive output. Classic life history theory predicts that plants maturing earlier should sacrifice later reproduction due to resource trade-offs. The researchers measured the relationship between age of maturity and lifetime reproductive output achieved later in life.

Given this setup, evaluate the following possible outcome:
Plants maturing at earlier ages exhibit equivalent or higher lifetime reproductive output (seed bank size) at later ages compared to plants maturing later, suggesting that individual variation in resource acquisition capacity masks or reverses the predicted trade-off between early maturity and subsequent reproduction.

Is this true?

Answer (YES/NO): YES